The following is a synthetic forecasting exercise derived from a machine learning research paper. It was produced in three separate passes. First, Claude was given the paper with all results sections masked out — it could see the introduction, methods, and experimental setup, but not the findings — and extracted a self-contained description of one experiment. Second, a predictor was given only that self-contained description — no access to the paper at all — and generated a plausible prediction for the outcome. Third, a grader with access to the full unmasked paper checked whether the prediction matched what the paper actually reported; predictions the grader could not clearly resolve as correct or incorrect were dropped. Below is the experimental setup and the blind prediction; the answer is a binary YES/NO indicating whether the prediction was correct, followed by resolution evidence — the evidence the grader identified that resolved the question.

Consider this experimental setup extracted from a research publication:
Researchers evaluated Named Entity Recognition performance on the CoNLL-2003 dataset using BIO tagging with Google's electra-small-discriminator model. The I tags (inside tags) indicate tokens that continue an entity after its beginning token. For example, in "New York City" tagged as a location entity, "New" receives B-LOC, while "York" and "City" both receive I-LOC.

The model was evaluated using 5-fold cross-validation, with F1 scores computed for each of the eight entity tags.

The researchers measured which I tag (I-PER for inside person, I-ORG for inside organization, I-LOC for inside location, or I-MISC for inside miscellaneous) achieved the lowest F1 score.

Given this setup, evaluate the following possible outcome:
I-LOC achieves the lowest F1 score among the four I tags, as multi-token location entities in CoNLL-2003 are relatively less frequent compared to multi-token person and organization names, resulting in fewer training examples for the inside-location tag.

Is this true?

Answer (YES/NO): NO